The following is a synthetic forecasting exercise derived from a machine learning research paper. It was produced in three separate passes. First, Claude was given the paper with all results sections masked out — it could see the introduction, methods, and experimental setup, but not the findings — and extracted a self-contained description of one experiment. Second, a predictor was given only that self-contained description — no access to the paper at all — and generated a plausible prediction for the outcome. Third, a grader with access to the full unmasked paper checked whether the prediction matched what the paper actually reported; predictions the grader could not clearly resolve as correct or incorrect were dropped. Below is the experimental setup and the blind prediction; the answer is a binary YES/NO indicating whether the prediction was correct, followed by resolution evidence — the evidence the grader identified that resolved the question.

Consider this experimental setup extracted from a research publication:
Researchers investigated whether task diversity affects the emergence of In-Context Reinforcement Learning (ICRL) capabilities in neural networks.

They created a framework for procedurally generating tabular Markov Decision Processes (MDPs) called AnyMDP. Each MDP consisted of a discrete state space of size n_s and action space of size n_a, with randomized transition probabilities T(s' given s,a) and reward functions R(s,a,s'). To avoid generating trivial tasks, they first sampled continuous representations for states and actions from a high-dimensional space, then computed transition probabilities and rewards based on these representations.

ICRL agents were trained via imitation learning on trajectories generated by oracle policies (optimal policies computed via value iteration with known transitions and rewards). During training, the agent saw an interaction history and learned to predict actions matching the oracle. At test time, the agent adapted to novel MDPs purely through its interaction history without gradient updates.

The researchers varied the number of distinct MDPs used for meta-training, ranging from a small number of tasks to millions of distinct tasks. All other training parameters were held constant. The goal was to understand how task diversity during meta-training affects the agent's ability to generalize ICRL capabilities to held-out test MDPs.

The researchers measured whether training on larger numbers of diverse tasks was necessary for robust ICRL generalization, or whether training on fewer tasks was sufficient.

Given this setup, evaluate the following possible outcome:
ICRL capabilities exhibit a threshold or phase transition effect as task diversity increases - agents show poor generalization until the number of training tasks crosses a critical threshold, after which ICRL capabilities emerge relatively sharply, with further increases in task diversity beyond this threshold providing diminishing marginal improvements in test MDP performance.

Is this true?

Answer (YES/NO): NO